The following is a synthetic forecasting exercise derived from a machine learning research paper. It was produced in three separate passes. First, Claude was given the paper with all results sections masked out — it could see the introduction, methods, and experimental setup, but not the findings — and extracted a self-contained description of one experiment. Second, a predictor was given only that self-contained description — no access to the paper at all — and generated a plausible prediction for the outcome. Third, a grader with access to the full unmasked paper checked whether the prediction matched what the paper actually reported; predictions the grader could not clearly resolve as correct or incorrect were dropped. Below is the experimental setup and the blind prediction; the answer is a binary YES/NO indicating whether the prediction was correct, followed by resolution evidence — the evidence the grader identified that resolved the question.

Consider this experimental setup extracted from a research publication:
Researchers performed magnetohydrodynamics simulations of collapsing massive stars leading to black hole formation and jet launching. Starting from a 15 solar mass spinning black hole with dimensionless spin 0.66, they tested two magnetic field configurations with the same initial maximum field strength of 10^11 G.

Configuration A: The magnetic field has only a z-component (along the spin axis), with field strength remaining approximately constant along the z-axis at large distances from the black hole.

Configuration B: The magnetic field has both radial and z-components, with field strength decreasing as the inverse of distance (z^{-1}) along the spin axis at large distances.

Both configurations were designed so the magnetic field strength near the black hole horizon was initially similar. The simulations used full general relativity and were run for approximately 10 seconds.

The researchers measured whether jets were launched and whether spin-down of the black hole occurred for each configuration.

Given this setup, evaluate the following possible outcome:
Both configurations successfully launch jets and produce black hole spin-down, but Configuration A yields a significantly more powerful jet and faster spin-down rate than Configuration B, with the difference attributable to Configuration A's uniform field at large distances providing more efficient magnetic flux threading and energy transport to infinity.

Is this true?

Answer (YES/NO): YES